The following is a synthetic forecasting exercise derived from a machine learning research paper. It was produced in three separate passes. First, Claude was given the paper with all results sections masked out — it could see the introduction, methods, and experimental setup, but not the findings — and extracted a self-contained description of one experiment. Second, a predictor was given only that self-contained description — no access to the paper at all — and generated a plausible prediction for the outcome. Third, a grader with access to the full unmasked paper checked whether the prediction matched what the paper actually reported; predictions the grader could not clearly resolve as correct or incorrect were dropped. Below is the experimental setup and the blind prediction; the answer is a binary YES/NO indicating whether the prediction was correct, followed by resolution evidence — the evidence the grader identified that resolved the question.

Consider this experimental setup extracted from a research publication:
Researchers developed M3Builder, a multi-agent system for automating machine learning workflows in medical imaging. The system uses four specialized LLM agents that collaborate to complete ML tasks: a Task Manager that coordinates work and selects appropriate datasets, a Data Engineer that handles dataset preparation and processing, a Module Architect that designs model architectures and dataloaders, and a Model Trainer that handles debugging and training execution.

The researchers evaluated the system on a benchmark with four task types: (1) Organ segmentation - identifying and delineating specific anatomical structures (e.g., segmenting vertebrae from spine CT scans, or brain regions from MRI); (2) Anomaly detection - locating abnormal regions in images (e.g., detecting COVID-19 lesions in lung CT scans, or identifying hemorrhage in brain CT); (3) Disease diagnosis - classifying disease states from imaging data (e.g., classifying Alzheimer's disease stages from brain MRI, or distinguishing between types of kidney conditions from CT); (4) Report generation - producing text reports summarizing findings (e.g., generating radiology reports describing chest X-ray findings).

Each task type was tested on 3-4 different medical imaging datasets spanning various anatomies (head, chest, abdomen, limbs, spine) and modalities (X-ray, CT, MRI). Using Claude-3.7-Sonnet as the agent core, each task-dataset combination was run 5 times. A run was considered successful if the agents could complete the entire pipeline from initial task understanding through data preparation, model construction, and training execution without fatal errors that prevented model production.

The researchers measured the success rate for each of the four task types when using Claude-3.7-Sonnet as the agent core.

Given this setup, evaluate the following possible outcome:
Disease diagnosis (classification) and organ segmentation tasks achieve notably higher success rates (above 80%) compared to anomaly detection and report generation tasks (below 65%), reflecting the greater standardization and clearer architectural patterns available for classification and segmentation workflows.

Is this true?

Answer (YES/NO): NO